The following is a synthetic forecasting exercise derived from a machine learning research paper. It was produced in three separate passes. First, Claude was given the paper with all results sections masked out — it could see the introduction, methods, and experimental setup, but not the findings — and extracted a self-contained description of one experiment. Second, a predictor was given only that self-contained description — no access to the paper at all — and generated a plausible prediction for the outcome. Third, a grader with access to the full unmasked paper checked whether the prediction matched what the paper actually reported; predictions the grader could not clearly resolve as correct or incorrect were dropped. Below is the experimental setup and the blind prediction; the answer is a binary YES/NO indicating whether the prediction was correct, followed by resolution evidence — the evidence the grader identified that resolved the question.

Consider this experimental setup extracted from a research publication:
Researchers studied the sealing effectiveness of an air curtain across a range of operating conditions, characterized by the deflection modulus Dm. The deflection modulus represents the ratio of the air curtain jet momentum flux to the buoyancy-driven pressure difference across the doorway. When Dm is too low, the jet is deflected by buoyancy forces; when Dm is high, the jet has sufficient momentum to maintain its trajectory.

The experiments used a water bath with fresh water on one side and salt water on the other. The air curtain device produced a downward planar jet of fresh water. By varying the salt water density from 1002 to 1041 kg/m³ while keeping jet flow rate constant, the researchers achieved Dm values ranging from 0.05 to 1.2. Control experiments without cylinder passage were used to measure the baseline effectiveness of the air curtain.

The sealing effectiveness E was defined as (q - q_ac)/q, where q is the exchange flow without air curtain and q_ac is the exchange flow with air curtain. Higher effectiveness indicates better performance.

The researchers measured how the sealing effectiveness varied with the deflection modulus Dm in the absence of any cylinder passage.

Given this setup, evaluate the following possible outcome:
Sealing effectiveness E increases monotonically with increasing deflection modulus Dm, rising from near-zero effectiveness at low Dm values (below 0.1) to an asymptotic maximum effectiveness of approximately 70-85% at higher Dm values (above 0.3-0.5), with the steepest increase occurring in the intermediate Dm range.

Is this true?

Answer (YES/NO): NO